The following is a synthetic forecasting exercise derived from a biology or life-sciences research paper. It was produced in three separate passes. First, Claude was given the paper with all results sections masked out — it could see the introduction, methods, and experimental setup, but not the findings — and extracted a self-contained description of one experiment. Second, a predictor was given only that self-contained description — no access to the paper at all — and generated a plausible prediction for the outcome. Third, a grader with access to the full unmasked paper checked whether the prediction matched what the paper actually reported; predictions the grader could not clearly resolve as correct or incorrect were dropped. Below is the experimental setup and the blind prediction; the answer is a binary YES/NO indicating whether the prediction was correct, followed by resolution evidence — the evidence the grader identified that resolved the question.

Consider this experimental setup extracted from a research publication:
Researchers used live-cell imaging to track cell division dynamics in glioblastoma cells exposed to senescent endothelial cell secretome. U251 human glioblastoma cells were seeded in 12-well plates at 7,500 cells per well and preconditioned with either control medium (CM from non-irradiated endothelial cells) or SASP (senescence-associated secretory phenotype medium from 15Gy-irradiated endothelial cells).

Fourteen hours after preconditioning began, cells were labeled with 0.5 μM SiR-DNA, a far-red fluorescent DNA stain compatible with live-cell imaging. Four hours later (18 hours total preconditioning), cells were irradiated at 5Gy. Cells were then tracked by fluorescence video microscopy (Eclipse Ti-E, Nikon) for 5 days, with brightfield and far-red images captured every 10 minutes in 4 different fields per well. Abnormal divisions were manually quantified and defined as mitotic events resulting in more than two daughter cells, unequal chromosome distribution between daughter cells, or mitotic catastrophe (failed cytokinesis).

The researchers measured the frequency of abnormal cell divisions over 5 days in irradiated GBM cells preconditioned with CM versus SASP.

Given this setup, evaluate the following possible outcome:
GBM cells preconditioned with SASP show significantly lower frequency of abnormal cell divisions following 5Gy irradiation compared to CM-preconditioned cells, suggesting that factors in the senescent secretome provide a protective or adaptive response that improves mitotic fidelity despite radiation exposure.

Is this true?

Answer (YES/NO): NO